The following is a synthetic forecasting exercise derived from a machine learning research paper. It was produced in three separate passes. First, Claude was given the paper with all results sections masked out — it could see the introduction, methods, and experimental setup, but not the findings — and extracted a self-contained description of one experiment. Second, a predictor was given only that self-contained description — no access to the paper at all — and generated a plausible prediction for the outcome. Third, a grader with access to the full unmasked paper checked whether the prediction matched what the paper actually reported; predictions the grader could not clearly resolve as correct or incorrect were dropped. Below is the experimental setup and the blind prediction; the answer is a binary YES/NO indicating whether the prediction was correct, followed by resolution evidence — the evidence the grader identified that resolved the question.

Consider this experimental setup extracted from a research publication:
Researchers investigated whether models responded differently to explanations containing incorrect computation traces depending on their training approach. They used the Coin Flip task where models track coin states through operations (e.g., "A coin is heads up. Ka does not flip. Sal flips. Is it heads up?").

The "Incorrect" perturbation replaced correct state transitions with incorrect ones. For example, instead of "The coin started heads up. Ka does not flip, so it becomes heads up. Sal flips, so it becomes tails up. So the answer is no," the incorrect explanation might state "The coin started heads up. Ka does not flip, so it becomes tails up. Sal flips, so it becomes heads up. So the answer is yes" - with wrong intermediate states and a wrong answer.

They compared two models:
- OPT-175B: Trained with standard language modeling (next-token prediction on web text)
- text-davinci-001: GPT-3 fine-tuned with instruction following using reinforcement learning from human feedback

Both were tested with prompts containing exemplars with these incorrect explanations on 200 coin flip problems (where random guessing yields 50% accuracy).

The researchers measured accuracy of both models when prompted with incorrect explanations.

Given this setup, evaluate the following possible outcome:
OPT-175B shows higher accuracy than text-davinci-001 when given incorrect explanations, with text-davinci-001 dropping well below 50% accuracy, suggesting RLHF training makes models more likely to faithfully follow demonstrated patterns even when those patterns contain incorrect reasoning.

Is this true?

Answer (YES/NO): NO